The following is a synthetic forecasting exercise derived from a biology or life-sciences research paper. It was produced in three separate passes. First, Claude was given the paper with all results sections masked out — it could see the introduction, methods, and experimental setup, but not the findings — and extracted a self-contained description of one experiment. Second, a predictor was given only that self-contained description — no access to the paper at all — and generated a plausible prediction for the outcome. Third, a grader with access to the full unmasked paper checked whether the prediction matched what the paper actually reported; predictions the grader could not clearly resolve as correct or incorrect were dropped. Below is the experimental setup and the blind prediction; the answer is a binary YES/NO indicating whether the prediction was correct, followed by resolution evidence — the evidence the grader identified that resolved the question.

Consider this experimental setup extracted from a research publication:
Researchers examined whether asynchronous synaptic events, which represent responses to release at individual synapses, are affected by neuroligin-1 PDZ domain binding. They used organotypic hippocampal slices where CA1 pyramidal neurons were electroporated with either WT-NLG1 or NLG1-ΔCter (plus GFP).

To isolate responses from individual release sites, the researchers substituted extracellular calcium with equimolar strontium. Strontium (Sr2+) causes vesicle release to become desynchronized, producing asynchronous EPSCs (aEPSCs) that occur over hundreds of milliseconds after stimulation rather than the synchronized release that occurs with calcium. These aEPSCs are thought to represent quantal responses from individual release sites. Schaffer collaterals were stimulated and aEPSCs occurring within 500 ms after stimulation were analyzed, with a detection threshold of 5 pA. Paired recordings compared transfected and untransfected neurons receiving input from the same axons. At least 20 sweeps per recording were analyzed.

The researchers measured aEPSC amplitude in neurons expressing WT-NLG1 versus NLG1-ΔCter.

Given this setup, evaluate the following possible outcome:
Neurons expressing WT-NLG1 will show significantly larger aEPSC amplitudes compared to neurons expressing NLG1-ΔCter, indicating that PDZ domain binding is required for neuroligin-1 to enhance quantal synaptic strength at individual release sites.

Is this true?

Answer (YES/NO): YES